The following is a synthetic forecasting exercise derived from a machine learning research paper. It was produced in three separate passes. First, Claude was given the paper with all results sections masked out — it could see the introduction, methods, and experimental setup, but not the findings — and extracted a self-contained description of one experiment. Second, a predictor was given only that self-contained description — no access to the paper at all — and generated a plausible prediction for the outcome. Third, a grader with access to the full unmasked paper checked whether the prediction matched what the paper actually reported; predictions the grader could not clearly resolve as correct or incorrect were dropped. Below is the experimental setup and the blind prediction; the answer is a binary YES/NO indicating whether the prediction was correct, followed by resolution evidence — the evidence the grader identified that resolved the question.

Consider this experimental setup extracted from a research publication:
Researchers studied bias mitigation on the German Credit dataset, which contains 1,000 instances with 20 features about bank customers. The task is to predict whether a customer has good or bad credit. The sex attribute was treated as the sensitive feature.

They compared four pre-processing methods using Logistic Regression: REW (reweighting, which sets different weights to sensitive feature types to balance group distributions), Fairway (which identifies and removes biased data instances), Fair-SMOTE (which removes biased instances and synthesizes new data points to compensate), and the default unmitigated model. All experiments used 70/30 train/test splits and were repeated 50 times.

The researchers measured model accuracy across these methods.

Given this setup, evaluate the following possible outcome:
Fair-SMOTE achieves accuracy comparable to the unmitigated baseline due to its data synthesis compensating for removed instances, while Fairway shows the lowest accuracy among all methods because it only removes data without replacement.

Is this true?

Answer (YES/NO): NO